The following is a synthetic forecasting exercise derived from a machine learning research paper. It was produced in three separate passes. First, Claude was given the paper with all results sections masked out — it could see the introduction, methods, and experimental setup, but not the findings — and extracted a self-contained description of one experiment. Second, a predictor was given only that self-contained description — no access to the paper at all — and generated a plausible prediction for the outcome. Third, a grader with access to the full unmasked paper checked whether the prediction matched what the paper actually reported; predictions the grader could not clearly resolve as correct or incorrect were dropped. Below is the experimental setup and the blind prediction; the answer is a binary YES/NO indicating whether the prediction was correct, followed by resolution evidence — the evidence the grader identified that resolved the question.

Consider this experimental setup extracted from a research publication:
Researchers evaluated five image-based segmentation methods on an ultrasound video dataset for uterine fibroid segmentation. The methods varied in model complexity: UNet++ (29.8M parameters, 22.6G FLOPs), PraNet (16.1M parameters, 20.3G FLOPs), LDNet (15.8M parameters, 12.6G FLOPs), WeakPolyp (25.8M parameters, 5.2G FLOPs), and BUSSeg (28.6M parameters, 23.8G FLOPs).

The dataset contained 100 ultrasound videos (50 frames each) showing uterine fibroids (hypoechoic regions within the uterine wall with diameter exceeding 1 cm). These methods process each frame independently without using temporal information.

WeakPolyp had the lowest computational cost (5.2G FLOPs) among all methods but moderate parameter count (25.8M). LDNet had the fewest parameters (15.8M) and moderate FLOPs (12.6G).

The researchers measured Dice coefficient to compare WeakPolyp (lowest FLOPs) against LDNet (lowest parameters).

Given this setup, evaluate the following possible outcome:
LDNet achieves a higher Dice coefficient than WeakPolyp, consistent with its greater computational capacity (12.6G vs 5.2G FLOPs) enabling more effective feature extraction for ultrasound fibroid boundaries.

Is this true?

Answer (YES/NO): YES